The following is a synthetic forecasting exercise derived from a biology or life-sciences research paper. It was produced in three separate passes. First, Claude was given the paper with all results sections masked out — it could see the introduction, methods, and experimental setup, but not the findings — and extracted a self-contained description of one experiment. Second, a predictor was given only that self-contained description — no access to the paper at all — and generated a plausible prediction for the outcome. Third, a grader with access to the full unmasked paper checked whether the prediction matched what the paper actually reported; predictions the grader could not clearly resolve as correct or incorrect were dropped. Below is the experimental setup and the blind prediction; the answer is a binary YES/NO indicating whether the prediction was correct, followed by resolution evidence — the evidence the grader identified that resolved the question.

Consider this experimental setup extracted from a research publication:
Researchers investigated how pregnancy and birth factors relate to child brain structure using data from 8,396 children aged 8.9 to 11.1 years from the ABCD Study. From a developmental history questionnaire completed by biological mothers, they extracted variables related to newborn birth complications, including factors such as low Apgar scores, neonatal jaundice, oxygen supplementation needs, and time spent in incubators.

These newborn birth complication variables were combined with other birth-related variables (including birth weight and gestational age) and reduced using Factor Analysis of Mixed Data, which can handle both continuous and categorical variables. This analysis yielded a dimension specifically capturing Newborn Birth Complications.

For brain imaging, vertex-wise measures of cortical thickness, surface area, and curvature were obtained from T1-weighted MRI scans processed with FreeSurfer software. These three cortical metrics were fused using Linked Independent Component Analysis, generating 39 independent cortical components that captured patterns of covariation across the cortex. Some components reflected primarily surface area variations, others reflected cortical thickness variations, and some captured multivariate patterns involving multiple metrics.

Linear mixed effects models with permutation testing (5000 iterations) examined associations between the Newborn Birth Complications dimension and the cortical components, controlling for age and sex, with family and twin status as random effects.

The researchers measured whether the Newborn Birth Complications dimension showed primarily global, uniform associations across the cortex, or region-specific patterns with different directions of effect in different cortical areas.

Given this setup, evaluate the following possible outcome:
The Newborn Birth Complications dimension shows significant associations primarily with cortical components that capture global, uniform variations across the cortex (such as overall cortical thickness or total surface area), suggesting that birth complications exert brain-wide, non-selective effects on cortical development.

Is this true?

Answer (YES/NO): NO